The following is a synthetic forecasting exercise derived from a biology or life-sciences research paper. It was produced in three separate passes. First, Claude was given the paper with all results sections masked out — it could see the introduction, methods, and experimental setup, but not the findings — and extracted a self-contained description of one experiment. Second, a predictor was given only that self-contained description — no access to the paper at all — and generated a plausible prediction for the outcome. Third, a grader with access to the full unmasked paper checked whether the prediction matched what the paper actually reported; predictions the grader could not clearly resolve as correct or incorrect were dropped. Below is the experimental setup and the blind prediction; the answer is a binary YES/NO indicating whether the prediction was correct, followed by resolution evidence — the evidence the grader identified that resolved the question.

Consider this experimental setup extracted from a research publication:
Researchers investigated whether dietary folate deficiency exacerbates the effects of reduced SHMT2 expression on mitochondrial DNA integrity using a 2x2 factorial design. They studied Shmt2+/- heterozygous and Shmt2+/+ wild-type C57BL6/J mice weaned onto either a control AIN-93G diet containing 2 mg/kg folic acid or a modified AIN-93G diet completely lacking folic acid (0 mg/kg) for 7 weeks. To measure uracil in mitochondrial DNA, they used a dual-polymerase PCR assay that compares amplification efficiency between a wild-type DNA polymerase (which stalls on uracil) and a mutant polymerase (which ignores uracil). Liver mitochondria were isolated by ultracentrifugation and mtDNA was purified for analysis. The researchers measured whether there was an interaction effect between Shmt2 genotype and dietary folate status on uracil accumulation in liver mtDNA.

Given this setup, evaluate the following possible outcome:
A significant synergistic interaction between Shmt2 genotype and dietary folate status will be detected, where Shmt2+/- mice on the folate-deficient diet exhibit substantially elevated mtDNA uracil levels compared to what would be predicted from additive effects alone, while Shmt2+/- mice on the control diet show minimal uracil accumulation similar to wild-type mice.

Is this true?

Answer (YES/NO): NO